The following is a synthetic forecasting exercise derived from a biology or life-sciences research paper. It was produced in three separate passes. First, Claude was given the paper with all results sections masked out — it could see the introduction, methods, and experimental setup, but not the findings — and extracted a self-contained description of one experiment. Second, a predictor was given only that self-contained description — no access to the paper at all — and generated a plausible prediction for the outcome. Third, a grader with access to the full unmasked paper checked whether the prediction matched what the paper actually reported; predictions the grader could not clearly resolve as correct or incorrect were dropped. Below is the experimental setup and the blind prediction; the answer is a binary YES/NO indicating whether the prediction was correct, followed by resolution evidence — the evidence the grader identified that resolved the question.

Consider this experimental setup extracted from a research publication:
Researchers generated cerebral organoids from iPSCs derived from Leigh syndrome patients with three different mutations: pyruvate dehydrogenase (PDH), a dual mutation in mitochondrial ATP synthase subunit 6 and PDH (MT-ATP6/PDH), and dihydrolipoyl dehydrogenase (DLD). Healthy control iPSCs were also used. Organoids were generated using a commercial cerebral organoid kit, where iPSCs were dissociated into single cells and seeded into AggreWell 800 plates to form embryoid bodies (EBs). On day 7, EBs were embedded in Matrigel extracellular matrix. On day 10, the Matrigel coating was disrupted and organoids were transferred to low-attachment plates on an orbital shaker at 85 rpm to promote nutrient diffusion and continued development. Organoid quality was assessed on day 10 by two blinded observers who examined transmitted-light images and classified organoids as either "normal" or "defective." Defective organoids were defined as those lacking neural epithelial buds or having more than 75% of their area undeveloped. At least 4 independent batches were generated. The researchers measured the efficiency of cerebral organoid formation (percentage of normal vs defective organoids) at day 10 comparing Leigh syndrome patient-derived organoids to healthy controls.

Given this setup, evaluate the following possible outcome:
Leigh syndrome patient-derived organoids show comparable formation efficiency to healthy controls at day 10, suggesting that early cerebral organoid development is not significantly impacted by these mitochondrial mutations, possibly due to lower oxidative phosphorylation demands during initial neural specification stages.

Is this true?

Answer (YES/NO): NO